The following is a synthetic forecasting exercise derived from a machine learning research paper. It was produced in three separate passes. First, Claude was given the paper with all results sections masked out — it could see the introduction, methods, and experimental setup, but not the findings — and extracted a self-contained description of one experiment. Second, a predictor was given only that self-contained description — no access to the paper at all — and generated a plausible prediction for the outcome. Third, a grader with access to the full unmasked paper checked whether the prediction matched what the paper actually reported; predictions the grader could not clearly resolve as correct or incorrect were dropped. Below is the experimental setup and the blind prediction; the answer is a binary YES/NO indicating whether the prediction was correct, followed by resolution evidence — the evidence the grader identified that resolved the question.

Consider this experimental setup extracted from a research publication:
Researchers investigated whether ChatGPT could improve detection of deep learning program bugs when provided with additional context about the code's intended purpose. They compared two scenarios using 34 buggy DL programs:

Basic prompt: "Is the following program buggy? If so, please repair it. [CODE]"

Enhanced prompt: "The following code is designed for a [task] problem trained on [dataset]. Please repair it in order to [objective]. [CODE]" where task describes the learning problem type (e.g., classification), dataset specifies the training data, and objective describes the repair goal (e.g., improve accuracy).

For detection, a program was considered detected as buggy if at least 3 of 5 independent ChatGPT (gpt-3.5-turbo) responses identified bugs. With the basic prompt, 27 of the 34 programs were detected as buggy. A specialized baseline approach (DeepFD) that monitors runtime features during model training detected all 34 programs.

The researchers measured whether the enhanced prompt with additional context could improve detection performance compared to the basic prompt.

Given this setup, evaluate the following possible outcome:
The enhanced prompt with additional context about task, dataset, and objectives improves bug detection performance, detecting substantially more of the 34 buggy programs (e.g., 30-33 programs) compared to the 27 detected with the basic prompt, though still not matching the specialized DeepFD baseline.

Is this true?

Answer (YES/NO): NO